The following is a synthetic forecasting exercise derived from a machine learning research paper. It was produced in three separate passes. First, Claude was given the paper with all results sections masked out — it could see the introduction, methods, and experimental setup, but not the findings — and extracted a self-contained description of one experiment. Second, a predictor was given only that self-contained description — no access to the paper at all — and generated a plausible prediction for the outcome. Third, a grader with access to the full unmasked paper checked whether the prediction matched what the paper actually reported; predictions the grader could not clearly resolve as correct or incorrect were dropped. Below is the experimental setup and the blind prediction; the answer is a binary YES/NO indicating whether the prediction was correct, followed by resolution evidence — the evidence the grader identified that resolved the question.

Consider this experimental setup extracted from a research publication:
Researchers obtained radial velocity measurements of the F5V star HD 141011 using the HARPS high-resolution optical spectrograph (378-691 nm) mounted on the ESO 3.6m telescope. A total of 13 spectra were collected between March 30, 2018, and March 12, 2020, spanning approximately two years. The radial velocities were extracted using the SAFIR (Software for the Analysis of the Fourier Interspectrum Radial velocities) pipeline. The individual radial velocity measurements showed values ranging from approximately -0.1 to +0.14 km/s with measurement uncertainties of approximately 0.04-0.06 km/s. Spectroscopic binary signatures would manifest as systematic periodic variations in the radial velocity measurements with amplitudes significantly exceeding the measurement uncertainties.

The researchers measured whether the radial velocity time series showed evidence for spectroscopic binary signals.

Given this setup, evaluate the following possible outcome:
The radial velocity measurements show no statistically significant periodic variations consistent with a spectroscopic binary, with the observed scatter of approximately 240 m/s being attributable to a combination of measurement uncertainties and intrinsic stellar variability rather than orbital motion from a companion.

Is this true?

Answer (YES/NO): YES